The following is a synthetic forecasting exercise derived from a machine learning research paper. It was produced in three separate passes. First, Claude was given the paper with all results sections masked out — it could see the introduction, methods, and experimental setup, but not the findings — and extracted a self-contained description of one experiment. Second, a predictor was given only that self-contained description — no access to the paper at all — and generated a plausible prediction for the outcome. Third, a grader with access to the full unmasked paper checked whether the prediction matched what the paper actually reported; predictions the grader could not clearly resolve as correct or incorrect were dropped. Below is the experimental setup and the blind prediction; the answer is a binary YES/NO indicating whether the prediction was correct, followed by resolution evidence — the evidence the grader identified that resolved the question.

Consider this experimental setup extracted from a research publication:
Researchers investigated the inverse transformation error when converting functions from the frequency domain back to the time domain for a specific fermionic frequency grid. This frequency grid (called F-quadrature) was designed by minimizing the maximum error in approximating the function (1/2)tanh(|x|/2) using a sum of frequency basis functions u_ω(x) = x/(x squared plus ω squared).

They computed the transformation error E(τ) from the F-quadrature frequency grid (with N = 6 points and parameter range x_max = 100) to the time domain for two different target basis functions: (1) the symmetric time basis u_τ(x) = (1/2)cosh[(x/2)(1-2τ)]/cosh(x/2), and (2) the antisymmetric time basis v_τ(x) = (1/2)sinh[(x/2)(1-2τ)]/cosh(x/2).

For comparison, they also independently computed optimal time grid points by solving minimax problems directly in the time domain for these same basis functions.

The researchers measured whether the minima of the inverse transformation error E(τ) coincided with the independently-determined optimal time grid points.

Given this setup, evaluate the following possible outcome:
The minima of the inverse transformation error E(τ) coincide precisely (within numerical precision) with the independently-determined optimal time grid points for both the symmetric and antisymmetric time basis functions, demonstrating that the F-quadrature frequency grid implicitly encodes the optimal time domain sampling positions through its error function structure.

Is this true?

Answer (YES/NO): NO